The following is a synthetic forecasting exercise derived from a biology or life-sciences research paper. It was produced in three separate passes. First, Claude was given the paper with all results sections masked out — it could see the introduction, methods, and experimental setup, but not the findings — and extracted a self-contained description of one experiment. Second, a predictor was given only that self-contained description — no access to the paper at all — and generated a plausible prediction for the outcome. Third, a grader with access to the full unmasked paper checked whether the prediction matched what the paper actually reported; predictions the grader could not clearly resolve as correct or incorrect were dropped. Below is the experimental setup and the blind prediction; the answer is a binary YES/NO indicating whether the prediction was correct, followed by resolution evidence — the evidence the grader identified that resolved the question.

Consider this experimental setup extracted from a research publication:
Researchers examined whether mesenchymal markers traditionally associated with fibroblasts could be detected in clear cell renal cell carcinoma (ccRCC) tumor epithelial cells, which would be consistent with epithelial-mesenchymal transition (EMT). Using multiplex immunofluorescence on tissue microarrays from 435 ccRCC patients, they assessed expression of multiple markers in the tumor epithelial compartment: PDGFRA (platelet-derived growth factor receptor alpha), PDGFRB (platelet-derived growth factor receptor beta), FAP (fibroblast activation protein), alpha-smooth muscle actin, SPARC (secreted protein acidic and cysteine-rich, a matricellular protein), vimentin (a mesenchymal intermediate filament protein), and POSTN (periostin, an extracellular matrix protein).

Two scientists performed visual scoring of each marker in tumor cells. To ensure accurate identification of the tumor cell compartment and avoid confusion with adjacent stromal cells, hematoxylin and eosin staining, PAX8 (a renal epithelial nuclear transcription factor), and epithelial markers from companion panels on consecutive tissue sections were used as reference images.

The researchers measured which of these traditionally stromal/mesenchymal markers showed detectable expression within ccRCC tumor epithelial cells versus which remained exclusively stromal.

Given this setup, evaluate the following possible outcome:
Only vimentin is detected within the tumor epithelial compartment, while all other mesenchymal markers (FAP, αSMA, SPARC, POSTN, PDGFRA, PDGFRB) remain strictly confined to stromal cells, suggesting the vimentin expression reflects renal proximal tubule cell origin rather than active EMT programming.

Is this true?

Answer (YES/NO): NO